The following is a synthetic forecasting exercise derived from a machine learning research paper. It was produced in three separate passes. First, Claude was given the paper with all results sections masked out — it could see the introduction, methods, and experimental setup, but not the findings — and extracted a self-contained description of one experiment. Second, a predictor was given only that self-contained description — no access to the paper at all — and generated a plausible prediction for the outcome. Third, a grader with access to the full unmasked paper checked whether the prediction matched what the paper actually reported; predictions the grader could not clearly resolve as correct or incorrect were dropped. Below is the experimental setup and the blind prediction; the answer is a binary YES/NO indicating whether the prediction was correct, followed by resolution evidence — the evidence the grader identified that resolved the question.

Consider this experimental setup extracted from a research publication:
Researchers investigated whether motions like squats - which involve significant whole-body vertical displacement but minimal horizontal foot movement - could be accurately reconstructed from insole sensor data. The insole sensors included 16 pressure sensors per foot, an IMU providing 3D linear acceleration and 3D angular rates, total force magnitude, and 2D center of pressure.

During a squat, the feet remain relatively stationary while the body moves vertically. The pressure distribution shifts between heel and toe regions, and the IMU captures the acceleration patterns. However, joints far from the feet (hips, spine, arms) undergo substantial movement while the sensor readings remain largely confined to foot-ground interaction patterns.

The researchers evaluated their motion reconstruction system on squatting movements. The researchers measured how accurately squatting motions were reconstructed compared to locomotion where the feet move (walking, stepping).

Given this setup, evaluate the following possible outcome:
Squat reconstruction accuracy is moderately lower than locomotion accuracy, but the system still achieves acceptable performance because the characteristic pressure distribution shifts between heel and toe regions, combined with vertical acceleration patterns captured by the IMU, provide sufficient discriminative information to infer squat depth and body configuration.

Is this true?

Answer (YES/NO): NO